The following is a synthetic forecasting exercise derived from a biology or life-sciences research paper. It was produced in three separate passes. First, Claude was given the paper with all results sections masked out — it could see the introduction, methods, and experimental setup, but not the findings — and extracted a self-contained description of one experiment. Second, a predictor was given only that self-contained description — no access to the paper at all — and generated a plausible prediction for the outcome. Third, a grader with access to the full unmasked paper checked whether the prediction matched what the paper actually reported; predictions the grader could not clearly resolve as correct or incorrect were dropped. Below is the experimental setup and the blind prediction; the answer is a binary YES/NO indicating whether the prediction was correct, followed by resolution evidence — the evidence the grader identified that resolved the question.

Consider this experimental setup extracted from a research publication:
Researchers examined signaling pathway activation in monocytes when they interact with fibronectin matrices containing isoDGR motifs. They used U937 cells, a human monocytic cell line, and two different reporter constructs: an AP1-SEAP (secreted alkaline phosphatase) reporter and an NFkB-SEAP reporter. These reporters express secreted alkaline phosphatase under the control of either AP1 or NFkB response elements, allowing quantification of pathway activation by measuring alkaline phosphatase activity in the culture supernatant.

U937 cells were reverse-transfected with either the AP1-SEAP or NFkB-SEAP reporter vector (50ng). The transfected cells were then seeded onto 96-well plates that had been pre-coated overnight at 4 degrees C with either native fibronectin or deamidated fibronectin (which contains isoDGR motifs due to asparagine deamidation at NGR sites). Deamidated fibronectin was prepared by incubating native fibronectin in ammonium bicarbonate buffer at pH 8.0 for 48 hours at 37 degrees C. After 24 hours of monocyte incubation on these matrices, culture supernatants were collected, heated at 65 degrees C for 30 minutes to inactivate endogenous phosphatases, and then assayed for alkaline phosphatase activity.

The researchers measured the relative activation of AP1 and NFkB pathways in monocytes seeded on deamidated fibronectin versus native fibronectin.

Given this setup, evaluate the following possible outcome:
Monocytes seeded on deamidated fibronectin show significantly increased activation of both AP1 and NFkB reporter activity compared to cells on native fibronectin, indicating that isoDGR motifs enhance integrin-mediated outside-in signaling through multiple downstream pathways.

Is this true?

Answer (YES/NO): NO